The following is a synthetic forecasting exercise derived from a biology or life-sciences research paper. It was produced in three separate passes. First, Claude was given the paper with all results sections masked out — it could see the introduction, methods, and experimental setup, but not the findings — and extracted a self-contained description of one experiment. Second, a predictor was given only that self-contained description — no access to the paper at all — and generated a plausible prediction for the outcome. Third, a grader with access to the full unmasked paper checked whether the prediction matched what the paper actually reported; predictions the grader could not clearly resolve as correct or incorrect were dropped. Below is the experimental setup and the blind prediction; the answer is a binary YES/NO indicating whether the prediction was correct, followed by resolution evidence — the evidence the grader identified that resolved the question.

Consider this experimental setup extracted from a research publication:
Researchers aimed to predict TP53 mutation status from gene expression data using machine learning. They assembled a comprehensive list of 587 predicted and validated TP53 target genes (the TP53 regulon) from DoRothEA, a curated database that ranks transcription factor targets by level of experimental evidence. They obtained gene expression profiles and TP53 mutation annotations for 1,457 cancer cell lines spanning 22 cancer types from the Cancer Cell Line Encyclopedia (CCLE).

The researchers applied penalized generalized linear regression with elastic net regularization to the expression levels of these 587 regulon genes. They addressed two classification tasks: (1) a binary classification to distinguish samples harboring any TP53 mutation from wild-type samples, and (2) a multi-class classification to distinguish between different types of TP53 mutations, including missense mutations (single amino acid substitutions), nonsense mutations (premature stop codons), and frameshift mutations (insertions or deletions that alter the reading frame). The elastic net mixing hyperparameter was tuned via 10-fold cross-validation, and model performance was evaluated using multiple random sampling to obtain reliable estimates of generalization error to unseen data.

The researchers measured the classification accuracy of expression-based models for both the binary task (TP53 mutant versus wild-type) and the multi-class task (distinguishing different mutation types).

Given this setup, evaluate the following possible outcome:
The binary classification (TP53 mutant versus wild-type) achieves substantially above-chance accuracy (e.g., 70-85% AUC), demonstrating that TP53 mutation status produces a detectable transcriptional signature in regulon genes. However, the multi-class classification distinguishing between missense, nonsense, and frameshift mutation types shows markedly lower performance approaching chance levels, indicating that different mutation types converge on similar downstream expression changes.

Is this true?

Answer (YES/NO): NO